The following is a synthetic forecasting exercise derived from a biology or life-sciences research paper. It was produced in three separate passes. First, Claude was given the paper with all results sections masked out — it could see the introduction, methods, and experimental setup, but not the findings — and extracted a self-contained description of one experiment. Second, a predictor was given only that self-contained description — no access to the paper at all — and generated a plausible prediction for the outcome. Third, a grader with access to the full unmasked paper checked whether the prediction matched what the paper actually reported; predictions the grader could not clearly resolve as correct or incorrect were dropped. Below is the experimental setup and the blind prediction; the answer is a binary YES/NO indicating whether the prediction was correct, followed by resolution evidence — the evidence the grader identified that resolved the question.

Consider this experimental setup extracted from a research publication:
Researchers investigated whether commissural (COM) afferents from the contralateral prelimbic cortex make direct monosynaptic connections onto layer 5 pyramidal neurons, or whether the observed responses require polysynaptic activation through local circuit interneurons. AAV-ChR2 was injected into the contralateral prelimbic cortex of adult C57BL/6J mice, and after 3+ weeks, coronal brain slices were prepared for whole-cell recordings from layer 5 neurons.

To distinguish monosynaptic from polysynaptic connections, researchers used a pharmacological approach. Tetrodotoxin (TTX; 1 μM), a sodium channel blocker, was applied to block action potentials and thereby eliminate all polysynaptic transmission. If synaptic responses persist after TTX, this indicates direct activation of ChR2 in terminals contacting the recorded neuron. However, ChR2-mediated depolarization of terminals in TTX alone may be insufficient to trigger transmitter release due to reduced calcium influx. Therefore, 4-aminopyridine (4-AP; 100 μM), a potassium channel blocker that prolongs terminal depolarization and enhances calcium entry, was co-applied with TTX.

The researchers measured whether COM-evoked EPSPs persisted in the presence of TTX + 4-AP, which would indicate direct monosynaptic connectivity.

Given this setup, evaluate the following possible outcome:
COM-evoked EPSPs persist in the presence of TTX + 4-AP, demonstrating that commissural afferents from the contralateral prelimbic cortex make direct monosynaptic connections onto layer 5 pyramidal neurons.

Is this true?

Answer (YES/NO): YES